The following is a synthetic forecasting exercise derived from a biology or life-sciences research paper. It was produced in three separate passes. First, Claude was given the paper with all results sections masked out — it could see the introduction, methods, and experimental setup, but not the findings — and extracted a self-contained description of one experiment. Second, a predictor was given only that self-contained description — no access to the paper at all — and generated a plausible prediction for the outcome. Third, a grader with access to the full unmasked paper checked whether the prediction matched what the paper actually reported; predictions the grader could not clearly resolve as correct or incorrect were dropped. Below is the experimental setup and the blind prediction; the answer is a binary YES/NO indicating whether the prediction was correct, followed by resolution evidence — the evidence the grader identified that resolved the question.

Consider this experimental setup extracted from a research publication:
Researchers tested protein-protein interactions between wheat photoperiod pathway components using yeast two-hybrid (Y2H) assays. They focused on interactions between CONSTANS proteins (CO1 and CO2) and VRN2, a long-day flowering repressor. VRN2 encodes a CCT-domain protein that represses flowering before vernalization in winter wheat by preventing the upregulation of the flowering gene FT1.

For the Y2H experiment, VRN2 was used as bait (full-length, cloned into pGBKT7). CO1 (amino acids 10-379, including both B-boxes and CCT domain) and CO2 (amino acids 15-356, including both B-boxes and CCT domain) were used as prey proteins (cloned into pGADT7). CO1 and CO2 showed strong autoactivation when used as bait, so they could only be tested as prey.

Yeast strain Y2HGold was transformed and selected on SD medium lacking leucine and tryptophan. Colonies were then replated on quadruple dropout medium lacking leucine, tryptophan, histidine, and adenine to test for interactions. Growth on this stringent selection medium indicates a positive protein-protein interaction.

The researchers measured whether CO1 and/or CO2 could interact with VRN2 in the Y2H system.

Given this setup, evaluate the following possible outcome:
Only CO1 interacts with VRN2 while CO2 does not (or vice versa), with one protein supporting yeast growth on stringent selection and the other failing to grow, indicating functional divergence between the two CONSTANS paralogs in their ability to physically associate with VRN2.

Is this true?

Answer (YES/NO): NO